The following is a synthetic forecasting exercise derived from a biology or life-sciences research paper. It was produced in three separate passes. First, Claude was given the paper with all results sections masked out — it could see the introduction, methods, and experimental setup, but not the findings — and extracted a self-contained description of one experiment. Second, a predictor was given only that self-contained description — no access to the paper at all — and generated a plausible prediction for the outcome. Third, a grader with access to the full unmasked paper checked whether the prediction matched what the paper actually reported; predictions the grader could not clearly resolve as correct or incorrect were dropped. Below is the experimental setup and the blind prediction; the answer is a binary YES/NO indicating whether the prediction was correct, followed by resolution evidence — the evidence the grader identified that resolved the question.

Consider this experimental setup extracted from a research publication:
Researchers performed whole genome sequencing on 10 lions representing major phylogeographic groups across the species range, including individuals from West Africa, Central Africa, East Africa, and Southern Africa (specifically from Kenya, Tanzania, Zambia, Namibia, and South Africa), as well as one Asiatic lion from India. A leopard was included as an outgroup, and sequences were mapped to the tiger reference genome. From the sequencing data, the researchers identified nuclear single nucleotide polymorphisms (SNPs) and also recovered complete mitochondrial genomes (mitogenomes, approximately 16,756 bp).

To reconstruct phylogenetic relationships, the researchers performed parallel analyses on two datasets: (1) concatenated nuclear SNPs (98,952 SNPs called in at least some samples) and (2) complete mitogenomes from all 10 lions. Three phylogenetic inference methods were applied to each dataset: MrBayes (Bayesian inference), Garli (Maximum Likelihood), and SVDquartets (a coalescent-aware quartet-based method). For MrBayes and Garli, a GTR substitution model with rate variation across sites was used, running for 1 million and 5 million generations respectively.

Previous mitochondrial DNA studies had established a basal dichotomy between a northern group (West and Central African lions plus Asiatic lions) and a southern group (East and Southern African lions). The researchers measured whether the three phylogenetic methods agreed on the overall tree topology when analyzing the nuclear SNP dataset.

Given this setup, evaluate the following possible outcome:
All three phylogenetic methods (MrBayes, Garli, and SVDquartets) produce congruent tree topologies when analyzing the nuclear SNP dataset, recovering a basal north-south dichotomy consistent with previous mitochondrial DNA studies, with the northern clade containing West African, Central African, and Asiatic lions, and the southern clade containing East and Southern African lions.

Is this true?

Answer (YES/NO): NO